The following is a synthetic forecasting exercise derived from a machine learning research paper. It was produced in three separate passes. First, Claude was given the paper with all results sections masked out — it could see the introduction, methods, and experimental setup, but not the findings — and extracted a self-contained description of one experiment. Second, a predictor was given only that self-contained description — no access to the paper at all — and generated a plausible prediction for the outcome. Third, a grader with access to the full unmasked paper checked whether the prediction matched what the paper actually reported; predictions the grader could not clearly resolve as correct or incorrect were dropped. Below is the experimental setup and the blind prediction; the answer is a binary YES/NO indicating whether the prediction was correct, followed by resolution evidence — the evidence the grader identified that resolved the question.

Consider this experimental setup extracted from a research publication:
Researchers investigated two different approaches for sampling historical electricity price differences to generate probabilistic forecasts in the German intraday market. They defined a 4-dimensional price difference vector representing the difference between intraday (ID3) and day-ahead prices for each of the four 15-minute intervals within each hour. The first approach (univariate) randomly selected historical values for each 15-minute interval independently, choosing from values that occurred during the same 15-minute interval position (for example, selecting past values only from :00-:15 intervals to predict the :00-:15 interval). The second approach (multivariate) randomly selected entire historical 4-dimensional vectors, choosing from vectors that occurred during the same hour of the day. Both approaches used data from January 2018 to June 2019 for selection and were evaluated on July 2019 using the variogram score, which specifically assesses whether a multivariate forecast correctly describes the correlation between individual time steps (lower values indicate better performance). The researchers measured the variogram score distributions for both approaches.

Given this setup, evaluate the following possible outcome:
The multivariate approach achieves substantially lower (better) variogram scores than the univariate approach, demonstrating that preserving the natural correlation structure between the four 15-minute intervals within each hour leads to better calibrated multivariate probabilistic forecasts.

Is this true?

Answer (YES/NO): YES